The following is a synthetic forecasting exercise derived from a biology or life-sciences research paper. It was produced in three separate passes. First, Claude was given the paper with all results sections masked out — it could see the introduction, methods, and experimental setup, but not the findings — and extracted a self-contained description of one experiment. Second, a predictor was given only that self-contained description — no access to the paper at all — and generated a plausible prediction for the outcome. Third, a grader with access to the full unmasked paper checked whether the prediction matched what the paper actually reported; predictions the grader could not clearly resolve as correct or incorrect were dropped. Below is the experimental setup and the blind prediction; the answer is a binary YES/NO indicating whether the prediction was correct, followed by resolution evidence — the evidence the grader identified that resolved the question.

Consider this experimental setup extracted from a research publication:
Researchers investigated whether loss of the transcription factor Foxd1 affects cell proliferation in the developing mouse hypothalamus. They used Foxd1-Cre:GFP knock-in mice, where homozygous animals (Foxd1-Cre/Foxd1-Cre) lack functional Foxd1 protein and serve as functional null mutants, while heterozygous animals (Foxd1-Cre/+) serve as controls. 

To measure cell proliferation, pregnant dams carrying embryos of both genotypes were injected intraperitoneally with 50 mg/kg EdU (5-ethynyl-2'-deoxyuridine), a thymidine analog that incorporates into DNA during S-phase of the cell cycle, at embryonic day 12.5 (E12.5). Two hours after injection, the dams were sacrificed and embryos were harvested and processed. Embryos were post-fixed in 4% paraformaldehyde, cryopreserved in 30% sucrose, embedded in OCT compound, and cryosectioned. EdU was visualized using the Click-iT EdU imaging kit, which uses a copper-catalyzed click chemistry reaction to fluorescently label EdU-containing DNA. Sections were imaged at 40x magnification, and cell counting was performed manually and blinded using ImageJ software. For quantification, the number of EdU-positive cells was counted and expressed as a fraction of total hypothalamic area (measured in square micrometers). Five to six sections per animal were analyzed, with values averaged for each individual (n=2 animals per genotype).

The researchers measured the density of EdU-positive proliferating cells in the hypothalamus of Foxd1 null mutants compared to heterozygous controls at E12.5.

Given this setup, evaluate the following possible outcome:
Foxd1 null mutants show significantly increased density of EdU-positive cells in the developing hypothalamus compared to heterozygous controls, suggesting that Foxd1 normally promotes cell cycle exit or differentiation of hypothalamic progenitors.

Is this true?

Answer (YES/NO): NO